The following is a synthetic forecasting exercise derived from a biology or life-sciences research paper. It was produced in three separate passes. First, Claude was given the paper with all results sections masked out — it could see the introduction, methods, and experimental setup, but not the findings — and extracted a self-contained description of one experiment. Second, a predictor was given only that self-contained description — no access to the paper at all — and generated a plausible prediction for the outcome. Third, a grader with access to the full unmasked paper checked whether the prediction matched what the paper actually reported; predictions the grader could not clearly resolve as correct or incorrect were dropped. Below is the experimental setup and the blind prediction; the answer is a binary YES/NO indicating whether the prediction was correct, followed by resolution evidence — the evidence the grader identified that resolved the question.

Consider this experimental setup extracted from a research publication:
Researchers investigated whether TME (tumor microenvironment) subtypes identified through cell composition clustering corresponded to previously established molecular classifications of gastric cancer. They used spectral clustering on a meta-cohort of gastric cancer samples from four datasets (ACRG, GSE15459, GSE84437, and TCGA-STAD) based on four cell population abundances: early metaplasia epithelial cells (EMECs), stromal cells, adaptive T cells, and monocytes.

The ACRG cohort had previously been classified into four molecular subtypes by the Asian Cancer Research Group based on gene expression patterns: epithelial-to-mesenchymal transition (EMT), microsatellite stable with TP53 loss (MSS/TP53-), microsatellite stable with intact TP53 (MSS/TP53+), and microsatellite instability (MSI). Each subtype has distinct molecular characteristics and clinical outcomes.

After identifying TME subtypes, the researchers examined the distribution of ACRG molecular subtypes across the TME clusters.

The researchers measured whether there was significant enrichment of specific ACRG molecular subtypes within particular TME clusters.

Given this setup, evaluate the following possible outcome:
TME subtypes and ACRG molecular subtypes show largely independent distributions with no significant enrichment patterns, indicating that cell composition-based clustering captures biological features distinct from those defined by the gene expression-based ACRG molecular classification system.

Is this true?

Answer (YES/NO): NO